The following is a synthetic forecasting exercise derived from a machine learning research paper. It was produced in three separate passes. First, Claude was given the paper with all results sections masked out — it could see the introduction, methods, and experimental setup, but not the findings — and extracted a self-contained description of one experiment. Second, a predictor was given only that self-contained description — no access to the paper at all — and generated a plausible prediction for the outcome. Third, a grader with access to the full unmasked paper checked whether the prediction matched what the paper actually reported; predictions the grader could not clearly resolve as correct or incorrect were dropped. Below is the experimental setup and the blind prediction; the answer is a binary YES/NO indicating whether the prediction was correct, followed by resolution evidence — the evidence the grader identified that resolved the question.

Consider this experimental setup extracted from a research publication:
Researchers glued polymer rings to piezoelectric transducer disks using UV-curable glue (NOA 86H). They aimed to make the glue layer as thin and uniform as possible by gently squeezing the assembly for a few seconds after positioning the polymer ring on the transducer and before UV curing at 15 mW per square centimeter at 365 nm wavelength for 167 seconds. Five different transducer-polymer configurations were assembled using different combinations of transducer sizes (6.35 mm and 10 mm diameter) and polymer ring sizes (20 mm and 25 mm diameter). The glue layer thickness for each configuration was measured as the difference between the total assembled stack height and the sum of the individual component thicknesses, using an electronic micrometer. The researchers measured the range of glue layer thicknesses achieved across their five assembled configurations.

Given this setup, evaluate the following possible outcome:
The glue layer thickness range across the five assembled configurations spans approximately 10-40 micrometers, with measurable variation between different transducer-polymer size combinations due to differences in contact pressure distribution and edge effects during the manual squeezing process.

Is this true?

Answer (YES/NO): NO